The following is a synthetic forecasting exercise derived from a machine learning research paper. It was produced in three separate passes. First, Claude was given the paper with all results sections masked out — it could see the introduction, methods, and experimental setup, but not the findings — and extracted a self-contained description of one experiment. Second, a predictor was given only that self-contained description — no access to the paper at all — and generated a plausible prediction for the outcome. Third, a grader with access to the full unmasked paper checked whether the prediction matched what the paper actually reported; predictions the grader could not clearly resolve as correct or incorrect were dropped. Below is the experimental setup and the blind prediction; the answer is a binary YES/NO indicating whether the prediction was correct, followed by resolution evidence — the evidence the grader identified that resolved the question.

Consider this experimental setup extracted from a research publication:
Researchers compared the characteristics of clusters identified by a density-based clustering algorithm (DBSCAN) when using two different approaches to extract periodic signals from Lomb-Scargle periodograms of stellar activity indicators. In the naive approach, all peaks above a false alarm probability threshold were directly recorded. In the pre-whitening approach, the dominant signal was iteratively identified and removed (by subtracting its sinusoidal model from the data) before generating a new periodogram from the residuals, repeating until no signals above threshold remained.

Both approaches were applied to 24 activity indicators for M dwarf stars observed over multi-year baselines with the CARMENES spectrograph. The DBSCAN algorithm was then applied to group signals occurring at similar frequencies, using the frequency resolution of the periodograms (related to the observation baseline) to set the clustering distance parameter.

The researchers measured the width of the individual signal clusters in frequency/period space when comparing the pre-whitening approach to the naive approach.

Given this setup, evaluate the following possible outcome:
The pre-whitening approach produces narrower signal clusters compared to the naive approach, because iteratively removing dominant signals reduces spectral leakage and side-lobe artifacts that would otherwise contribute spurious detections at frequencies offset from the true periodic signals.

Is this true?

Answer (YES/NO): NO